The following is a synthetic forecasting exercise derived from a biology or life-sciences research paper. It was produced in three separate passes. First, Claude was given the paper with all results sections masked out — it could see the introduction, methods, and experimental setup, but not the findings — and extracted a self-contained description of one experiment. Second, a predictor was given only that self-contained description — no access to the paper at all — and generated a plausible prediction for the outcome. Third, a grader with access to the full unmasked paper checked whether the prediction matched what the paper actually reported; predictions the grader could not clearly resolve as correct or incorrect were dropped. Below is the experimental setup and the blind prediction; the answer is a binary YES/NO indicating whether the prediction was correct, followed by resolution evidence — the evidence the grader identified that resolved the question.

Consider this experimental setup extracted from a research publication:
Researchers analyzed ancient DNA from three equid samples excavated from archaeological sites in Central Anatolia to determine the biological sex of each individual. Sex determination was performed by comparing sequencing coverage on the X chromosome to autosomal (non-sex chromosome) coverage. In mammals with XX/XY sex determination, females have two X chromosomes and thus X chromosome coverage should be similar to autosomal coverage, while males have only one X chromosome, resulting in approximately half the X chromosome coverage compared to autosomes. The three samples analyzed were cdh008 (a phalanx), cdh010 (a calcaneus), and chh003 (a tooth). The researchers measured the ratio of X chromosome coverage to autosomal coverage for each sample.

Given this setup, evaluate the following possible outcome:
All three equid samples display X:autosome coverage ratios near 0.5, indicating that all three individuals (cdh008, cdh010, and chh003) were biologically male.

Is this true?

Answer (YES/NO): NO